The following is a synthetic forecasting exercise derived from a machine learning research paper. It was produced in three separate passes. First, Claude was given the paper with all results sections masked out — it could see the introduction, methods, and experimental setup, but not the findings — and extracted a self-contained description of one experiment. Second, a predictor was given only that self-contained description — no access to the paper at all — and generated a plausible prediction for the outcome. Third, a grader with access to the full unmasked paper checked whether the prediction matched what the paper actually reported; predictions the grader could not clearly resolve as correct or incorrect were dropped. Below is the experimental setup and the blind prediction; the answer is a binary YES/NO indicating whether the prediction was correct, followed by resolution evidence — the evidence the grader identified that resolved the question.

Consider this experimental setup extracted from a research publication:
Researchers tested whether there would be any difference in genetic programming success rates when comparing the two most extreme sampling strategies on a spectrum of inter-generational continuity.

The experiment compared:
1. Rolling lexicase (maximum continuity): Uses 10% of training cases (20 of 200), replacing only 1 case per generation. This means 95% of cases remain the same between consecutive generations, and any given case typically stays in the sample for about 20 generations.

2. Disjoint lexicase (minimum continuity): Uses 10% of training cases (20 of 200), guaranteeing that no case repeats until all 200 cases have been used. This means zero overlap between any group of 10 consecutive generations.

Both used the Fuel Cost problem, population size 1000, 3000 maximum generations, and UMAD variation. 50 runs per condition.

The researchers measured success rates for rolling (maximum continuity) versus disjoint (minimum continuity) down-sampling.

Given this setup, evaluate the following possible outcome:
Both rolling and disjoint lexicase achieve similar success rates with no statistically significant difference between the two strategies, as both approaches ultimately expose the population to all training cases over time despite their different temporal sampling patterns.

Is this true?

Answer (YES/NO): YES